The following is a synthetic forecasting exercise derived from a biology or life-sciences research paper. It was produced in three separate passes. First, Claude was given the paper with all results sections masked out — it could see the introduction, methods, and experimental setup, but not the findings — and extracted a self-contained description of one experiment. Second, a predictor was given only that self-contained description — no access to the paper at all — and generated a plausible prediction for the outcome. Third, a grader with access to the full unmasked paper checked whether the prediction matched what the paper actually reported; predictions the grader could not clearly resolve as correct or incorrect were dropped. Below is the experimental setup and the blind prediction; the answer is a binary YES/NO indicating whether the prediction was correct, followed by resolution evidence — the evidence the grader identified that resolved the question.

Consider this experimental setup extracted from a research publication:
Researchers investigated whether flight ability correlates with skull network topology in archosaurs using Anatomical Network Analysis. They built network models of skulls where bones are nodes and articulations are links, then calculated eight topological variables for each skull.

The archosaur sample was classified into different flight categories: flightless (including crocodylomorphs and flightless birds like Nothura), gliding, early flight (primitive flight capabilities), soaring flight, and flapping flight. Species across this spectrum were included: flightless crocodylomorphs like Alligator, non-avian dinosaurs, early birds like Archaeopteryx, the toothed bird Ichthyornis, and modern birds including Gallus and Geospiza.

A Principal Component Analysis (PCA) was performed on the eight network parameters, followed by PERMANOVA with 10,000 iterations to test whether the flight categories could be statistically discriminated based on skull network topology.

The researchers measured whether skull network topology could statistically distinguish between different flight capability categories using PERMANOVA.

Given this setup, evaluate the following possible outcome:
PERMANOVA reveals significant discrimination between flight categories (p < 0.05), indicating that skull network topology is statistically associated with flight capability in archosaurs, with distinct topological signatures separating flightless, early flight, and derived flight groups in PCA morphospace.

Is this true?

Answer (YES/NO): NO